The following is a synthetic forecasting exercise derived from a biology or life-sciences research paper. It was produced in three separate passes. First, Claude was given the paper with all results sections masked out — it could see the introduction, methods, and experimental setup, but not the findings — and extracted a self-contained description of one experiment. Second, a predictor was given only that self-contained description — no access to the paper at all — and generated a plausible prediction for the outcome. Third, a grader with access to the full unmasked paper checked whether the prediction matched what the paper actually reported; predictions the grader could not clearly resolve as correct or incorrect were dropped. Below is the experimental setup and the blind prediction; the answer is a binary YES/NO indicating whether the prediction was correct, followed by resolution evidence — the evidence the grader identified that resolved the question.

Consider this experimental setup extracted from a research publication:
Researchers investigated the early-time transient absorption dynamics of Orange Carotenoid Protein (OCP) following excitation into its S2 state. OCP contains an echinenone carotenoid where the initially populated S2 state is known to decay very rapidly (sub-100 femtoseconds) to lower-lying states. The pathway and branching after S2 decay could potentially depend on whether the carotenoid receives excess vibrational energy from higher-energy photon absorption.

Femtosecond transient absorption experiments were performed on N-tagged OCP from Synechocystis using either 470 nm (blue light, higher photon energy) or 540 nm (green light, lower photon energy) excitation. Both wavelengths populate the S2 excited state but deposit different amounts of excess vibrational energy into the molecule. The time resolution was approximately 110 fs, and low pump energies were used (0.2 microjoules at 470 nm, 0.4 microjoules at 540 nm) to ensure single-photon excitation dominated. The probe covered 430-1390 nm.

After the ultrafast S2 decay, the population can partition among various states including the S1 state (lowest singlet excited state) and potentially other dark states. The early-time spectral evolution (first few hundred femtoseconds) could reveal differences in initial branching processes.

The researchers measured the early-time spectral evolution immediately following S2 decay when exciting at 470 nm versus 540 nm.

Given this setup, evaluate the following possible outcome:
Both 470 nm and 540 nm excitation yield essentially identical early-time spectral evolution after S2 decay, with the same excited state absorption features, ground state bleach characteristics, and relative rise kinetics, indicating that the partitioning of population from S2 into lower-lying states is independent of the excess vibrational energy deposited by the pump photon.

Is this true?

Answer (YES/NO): NO